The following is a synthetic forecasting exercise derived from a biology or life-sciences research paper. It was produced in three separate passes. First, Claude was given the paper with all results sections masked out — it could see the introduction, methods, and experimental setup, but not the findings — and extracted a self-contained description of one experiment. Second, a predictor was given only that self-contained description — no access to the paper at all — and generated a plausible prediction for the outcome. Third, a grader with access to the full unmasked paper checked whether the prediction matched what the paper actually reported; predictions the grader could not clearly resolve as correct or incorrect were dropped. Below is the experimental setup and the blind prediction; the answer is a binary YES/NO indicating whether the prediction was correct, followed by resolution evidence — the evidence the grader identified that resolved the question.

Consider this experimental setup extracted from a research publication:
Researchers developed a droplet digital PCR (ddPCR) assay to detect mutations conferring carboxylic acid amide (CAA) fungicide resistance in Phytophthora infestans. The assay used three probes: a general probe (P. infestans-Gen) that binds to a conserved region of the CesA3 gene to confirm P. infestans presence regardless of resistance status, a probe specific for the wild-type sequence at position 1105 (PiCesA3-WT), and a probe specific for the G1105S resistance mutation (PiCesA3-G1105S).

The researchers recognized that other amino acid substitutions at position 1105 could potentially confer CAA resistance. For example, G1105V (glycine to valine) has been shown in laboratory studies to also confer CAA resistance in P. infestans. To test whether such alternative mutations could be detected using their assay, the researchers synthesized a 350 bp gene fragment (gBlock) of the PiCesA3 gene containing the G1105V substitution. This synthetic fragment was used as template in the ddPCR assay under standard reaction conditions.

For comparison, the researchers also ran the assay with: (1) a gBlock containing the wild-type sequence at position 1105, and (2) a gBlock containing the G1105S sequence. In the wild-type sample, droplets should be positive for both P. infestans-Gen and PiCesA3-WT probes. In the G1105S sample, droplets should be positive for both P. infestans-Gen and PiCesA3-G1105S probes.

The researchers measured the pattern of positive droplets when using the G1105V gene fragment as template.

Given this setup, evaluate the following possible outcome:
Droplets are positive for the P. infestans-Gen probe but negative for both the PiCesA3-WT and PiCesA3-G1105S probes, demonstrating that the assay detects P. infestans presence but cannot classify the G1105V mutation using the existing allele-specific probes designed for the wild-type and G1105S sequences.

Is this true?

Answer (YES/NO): YES